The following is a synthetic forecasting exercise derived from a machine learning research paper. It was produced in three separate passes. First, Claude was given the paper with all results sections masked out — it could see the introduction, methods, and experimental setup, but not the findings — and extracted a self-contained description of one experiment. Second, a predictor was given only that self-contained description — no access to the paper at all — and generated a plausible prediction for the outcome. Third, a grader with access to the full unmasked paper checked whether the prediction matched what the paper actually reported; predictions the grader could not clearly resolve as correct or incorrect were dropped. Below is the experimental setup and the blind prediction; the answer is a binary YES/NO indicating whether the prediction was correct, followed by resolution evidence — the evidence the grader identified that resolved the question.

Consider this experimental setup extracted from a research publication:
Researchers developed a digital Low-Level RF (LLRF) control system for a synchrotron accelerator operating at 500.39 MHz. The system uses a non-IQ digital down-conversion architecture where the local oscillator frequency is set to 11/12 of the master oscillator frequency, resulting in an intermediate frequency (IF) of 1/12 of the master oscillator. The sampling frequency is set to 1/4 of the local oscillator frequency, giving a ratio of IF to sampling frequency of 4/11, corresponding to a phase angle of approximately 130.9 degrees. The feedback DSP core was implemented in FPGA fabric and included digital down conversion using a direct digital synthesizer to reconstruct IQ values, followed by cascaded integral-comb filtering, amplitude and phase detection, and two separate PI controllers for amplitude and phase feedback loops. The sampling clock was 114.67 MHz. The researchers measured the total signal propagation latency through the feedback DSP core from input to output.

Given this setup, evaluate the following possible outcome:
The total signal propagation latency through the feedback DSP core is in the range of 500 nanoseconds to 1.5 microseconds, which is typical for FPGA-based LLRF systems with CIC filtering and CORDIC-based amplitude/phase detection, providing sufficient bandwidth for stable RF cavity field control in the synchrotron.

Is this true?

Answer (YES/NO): NO